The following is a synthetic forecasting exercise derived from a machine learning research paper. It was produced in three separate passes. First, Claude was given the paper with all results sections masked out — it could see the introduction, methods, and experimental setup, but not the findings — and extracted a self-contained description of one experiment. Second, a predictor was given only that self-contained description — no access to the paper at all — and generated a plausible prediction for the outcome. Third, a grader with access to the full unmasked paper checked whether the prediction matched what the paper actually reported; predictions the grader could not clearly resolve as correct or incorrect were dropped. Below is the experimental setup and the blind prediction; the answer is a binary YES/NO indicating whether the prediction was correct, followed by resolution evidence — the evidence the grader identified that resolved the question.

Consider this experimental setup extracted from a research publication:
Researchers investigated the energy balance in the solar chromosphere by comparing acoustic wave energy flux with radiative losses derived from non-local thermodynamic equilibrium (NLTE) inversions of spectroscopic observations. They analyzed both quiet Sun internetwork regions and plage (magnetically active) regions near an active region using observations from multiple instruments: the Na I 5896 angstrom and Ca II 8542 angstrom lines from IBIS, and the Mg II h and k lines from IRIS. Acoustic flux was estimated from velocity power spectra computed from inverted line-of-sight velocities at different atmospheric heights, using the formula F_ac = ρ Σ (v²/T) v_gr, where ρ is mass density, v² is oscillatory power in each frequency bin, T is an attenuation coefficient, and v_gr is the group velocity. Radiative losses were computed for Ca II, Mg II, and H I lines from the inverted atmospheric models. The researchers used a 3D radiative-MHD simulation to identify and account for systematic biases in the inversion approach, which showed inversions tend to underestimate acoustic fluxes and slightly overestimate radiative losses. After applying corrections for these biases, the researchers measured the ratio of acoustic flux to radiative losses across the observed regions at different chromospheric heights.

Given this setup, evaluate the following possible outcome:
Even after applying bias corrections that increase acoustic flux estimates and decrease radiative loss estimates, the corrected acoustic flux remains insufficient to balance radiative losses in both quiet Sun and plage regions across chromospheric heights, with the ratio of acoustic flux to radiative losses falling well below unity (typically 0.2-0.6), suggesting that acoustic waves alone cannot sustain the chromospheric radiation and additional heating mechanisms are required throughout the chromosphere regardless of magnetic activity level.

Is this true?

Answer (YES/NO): YES